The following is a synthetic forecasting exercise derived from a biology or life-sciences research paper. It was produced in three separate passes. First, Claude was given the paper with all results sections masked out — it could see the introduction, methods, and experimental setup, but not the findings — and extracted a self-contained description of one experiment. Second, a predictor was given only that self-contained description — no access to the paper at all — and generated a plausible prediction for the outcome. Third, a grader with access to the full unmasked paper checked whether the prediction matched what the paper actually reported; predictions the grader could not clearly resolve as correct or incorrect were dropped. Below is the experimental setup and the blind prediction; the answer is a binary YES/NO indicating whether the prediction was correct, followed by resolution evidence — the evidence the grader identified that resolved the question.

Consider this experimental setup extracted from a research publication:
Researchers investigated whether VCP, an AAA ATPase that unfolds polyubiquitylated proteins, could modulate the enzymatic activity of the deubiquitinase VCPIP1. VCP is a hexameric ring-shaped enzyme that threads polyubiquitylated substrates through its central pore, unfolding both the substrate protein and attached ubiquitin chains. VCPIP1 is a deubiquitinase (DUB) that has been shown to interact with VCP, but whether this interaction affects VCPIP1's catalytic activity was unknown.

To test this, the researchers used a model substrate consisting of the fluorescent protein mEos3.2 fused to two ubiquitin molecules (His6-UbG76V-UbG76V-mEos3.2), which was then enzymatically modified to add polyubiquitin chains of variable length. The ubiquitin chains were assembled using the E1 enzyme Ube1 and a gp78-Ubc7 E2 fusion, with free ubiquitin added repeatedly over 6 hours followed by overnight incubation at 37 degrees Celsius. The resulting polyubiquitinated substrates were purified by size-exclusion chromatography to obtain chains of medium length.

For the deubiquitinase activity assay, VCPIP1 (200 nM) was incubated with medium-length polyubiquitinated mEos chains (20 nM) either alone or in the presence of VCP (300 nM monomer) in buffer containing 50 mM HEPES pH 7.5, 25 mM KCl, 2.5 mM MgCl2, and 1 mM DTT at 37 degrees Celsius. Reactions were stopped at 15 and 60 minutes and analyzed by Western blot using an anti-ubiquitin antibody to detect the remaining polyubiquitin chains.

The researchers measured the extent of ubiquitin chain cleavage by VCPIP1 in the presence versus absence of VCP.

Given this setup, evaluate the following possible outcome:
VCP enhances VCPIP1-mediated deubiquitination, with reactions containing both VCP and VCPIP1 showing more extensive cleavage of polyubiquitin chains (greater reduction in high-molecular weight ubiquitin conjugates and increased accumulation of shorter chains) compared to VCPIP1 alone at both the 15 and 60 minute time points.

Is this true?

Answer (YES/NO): YES